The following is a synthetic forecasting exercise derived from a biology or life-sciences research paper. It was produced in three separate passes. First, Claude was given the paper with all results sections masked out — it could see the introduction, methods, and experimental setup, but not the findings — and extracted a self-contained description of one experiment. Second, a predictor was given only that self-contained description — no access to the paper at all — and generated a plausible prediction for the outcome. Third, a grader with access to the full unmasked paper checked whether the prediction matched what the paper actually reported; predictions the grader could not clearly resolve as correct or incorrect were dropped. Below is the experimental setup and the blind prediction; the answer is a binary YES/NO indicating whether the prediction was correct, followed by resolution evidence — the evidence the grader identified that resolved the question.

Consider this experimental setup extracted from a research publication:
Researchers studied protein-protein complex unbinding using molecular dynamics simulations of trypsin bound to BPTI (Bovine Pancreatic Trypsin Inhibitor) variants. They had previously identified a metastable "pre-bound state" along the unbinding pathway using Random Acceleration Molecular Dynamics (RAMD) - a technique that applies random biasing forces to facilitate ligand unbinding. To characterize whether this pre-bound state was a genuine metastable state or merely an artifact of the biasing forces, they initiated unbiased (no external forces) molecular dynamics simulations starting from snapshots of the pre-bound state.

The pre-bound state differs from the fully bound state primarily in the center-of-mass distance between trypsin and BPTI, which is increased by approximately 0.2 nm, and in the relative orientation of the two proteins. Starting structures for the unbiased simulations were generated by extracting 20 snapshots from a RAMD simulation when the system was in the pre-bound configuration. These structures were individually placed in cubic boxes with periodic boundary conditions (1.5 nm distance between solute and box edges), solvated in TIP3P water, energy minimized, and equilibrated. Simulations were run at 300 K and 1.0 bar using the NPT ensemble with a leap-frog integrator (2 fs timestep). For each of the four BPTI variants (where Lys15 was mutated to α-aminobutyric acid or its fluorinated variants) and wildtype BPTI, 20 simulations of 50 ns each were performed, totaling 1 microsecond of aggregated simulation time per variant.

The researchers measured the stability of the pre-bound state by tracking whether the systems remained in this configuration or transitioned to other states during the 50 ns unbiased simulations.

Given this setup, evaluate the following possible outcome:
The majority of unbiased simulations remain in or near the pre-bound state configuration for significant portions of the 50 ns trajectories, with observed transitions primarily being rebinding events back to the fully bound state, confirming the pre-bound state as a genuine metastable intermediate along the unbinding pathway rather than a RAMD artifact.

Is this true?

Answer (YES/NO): NO